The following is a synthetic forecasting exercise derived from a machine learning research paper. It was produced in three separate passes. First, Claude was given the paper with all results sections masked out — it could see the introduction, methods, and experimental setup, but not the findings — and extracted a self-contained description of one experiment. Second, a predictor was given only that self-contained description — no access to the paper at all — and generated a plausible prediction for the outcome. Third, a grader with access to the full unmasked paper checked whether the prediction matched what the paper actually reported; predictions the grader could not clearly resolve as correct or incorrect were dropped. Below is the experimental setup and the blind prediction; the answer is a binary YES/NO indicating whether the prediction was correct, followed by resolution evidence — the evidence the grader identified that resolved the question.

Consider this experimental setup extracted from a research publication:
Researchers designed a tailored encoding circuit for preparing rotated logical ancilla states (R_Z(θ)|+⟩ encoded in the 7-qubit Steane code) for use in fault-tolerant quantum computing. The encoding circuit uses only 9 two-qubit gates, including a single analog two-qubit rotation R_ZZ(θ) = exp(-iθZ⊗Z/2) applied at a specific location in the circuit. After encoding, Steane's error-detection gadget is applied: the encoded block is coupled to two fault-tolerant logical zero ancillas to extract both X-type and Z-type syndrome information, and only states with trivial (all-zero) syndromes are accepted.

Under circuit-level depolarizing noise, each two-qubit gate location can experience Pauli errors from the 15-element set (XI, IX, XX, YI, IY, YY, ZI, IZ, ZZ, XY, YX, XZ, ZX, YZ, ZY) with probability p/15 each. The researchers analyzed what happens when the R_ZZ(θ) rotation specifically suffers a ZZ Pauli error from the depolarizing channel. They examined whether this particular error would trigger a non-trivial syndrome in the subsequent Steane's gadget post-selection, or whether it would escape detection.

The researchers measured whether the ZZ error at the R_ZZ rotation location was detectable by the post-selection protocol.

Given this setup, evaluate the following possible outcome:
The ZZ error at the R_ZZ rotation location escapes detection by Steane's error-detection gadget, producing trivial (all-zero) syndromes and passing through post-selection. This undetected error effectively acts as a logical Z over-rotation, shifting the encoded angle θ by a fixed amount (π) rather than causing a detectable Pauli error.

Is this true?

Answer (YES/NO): YES